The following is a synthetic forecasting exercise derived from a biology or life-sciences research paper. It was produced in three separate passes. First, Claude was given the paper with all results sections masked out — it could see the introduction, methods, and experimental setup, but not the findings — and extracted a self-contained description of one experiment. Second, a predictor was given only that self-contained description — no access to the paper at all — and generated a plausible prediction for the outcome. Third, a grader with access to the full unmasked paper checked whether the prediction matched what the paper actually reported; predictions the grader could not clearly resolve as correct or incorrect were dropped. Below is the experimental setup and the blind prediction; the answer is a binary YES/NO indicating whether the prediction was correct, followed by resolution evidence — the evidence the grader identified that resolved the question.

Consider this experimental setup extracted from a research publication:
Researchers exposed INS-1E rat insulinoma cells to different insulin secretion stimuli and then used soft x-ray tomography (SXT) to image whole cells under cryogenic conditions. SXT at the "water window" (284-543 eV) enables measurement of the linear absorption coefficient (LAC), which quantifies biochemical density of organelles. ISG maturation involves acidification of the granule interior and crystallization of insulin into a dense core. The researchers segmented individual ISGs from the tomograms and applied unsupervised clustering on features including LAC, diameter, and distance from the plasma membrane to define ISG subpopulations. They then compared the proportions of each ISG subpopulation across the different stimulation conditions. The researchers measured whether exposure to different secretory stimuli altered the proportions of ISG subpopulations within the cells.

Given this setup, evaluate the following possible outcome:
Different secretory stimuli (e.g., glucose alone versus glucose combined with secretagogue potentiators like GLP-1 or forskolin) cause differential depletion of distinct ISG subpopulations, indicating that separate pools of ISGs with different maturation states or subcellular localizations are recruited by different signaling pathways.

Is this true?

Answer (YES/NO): NO